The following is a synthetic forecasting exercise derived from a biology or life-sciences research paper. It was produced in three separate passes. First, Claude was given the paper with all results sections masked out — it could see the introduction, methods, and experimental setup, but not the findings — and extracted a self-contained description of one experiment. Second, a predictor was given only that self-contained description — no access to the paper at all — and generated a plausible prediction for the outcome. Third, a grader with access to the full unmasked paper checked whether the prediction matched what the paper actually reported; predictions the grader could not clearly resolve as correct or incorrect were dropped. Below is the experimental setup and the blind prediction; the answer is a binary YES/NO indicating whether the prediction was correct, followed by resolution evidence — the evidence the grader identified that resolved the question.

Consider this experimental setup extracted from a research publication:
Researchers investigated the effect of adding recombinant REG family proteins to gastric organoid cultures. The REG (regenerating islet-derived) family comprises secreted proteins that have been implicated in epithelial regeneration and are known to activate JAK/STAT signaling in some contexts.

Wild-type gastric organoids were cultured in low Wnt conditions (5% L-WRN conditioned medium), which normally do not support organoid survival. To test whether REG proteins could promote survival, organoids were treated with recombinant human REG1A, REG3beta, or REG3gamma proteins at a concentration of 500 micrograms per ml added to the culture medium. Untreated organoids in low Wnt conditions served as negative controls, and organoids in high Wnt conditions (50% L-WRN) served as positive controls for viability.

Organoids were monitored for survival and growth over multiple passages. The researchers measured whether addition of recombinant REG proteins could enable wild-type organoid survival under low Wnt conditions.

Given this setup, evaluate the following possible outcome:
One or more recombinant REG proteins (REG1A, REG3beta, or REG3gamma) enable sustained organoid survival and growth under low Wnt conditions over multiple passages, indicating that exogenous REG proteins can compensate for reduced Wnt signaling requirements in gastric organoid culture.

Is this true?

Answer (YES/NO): YES